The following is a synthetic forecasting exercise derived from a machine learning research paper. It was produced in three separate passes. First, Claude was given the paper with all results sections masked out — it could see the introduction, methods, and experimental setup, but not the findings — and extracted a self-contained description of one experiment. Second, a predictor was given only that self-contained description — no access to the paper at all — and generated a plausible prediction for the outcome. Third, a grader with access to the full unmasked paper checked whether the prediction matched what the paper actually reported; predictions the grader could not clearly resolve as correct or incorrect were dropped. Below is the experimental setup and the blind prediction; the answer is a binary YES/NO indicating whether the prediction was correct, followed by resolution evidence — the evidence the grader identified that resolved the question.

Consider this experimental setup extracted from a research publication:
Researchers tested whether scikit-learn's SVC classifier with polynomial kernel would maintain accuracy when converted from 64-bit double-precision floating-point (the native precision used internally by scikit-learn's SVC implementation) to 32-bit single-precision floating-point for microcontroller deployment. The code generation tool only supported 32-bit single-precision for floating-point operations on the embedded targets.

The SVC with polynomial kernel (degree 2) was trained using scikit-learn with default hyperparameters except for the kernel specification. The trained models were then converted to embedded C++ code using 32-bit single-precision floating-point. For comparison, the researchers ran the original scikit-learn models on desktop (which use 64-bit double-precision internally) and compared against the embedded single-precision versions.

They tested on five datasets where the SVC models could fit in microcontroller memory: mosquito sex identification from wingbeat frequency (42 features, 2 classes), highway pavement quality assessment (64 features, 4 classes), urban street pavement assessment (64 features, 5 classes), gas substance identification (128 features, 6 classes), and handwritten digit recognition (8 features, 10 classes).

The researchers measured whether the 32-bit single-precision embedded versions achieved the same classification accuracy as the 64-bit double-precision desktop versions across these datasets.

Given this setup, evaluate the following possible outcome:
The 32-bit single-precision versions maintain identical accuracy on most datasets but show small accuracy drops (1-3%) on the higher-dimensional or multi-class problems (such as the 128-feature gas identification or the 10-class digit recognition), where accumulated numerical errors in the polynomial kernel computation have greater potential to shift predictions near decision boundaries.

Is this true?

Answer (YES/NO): NO